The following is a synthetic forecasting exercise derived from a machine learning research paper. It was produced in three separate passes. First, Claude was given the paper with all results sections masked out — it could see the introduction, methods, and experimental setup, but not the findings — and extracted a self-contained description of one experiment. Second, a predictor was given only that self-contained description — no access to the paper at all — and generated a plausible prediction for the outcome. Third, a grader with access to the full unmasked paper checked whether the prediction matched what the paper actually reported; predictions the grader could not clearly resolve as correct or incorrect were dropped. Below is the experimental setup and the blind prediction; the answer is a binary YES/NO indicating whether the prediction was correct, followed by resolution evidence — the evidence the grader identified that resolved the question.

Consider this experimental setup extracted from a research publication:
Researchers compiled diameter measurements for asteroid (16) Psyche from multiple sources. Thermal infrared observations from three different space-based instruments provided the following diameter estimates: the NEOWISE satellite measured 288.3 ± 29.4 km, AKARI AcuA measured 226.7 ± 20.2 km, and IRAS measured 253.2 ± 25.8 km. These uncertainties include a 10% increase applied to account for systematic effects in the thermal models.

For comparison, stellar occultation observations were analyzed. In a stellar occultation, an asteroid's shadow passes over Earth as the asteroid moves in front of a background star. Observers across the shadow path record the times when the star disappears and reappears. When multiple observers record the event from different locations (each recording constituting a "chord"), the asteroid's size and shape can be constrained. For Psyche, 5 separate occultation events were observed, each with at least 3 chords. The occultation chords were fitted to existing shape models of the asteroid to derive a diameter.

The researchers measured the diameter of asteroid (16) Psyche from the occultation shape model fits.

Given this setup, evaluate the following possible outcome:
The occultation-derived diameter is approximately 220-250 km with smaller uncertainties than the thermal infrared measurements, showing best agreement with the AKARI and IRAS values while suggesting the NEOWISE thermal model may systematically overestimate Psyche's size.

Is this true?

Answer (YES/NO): YES